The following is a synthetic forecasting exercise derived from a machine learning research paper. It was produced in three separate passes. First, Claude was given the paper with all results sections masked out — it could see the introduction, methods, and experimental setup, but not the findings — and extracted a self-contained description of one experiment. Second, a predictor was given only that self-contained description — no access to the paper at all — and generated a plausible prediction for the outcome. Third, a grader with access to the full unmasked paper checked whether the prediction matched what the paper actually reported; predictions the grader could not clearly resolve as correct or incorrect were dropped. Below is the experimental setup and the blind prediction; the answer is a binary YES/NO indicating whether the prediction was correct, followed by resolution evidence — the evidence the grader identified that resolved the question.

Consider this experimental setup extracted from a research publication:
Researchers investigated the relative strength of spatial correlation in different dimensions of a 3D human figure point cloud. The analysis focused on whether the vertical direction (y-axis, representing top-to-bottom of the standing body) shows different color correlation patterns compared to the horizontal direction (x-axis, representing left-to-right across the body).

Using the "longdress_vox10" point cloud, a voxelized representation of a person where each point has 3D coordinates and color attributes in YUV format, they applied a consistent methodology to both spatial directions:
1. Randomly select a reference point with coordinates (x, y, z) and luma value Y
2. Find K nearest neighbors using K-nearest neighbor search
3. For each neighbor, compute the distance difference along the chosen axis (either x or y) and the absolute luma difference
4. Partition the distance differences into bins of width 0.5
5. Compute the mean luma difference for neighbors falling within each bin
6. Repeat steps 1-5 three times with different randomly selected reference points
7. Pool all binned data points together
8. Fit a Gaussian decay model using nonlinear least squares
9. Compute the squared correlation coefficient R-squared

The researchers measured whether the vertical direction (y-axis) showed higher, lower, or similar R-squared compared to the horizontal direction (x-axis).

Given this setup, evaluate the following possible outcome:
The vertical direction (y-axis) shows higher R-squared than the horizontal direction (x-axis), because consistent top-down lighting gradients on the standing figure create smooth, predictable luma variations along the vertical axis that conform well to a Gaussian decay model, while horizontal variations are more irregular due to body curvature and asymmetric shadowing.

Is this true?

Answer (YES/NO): YES